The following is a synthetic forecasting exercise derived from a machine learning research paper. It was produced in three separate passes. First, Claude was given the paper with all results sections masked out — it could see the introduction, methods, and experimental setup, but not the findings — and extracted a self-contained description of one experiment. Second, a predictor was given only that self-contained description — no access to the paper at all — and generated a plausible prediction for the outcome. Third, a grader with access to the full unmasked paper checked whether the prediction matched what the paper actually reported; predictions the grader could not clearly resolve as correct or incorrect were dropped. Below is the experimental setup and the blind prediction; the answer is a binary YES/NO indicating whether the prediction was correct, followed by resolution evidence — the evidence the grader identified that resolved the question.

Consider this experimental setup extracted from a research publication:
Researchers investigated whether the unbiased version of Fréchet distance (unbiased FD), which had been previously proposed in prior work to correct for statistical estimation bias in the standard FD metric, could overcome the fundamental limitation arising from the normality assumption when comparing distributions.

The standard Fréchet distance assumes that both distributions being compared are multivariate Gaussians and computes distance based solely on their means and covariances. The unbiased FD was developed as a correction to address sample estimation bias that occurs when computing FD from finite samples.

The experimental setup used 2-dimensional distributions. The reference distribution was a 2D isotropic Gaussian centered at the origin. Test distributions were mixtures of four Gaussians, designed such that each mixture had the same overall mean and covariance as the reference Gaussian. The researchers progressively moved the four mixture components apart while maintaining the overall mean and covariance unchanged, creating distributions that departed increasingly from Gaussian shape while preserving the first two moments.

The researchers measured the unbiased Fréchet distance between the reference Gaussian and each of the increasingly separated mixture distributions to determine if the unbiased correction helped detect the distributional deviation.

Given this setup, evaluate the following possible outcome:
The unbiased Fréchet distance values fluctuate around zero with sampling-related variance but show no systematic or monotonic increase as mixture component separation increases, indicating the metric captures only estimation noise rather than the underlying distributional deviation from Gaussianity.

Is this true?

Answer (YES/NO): NO